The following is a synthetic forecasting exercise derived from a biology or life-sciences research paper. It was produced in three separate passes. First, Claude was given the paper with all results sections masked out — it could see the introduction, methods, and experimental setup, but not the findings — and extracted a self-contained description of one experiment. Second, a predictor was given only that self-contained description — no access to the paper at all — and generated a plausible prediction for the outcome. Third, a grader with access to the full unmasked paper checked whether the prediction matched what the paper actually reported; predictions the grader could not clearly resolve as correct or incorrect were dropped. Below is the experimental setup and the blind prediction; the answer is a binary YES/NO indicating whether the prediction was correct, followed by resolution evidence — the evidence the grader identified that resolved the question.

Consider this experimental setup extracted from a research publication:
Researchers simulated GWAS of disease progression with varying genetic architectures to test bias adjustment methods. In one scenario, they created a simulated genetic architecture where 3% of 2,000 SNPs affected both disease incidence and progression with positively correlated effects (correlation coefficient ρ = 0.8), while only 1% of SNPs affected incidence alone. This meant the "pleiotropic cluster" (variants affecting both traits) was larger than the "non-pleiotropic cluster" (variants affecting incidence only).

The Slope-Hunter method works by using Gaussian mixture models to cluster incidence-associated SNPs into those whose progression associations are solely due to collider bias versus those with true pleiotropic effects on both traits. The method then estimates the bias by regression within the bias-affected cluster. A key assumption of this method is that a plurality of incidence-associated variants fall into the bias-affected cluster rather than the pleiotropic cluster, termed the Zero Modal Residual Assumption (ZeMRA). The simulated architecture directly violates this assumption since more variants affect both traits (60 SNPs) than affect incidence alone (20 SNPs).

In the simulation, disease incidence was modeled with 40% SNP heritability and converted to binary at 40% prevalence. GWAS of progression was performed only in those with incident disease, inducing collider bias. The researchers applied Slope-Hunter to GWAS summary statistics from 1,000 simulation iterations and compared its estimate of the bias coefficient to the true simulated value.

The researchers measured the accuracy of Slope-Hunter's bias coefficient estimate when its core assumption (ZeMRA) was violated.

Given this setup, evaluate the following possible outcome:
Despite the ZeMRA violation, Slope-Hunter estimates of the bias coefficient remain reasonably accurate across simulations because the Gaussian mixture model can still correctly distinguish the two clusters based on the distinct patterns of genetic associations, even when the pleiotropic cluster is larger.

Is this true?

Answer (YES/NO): NO